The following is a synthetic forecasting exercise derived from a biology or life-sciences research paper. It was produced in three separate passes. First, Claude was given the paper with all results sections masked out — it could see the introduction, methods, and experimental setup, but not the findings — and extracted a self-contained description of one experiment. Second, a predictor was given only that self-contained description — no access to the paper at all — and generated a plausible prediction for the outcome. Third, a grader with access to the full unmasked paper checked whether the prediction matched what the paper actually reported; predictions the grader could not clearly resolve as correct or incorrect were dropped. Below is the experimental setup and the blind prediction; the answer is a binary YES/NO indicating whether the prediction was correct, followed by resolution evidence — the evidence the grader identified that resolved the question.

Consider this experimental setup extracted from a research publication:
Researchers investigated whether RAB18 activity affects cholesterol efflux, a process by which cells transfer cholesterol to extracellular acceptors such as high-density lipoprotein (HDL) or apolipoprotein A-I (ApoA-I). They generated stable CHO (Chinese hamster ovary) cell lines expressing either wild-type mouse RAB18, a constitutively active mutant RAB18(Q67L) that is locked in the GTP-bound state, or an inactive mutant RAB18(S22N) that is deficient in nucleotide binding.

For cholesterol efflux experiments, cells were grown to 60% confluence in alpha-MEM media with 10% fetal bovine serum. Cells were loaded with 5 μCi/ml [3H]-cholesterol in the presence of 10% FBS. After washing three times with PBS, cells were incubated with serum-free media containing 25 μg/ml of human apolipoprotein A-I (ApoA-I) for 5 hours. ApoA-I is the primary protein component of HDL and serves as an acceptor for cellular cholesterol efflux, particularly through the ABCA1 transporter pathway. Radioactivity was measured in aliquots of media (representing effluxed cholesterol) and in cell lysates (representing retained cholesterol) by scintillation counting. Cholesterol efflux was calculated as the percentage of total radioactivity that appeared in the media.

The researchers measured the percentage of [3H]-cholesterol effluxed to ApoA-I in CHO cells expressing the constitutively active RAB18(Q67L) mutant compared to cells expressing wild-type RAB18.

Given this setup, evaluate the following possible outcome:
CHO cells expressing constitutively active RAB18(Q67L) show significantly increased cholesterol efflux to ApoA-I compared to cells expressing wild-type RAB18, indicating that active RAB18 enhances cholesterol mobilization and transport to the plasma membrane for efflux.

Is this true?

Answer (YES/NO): YES